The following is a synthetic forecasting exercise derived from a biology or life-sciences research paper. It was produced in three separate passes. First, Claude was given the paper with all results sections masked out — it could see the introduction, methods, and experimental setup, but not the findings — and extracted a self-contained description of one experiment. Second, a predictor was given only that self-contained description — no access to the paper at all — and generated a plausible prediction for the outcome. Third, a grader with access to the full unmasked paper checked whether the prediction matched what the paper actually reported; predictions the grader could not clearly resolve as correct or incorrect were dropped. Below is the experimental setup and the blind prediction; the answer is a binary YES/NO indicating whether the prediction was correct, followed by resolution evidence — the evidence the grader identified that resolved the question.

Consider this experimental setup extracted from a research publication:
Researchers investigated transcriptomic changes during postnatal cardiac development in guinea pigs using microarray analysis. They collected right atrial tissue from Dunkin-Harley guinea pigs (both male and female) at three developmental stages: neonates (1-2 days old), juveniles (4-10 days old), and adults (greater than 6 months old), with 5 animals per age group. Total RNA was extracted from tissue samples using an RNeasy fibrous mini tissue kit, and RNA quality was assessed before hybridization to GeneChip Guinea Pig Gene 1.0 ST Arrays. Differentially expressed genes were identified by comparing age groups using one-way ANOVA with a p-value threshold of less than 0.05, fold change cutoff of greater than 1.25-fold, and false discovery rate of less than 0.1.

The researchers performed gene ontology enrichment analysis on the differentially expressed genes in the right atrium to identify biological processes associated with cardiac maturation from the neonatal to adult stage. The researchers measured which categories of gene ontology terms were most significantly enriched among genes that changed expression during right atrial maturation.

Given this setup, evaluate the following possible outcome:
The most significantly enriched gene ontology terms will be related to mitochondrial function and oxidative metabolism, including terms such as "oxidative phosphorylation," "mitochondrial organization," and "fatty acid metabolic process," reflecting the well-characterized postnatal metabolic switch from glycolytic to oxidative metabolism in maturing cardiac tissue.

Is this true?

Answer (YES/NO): NO